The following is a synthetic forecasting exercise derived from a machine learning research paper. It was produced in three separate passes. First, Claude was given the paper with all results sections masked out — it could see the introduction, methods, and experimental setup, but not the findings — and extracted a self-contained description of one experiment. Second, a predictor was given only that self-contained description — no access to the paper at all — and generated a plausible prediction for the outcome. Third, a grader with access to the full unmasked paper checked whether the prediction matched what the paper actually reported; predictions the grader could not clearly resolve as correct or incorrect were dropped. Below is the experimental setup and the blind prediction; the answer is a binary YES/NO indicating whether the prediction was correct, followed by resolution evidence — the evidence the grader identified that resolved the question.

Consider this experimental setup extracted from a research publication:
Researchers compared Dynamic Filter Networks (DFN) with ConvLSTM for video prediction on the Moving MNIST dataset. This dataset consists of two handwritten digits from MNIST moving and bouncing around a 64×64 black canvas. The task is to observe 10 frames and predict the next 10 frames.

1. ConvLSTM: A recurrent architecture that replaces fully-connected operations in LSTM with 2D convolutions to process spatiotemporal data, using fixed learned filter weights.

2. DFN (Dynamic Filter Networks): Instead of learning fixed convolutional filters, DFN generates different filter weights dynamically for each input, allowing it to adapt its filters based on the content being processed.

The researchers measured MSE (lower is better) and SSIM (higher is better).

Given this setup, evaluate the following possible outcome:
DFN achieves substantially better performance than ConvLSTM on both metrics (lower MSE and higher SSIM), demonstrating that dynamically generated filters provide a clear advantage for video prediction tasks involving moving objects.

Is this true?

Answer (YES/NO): NO